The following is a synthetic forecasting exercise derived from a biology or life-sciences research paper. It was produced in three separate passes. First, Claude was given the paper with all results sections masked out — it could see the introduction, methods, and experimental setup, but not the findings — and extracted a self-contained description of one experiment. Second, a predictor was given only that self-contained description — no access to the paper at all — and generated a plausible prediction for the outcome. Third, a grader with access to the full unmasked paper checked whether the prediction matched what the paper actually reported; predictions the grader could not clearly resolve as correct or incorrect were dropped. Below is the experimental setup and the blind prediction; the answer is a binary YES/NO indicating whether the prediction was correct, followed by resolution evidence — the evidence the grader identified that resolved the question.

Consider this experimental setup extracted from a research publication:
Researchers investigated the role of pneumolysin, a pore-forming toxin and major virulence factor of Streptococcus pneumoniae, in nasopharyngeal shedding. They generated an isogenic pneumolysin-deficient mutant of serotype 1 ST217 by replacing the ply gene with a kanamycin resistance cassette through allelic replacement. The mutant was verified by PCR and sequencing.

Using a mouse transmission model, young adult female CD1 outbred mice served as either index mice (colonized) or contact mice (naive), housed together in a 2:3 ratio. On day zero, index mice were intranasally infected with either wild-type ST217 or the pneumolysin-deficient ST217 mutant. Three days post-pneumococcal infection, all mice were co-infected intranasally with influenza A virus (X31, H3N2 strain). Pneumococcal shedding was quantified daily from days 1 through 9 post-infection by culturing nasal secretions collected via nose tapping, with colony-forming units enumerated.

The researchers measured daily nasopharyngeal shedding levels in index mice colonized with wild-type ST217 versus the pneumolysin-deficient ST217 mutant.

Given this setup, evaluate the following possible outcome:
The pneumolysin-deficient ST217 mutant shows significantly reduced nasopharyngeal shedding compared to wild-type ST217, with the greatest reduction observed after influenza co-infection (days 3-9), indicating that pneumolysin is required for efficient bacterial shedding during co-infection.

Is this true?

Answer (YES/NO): NO